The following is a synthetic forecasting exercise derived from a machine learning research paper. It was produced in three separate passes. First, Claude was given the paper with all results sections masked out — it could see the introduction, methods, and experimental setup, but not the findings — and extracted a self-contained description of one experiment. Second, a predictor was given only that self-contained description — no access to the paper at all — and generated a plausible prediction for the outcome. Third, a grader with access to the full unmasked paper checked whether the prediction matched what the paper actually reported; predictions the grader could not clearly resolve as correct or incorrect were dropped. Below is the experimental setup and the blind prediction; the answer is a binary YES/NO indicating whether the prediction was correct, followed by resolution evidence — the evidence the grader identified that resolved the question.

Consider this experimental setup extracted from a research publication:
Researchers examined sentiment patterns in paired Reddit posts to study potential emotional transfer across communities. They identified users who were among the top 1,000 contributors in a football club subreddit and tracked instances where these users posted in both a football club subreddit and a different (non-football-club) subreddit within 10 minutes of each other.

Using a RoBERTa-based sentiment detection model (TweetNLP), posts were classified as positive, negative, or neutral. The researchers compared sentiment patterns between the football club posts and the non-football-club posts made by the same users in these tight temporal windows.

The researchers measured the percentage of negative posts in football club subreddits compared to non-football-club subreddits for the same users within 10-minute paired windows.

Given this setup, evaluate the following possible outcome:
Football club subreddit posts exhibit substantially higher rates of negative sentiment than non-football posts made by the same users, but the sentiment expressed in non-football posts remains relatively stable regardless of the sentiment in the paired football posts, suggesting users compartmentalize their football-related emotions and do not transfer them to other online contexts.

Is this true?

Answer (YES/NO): NO